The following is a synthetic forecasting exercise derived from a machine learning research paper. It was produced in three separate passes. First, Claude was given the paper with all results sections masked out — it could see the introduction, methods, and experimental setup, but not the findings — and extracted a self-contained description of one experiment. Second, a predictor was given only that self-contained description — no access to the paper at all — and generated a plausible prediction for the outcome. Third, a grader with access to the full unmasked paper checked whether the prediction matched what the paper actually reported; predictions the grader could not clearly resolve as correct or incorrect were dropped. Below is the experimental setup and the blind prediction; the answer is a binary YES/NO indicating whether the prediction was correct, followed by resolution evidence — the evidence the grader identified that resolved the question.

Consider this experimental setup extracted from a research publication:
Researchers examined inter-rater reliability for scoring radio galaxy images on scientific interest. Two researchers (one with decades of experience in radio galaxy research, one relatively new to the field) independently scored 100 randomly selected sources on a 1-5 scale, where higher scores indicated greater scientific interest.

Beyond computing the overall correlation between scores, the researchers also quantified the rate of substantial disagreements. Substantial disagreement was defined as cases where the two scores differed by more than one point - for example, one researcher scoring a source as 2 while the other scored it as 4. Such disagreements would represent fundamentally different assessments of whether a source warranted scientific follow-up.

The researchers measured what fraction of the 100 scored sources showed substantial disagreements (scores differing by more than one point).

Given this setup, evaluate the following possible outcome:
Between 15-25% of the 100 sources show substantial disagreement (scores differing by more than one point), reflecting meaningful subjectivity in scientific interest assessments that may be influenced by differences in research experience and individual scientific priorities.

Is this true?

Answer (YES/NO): NO